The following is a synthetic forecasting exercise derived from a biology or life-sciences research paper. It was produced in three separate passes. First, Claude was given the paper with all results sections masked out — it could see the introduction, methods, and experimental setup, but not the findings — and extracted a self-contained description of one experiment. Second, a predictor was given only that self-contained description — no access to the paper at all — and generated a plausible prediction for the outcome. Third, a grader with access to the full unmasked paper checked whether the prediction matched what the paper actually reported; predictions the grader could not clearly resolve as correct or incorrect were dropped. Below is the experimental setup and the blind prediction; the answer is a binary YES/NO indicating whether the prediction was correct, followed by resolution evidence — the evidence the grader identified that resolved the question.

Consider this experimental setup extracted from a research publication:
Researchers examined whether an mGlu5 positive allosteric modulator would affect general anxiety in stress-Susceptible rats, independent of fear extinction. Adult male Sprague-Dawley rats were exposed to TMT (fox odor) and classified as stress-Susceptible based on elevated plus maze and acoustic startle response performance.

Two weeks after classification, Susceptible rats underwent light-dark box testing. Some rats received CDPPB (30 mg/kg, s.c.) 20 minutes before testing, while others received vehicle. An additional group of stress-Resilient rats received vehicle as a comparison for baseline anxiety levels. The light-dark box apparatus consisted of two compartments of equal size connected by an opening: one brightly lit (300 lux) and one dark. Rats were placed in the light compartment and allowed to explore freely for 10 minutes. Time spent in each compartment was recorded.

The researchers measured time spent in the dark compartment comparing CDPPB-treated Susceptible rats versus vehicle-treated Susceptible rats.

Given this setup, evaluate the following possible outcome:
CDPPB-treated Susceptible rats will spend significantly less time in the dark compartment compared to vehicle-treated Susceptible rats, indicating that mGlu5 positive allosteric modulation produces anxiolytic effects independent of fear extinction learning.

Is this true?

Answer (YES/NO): NO